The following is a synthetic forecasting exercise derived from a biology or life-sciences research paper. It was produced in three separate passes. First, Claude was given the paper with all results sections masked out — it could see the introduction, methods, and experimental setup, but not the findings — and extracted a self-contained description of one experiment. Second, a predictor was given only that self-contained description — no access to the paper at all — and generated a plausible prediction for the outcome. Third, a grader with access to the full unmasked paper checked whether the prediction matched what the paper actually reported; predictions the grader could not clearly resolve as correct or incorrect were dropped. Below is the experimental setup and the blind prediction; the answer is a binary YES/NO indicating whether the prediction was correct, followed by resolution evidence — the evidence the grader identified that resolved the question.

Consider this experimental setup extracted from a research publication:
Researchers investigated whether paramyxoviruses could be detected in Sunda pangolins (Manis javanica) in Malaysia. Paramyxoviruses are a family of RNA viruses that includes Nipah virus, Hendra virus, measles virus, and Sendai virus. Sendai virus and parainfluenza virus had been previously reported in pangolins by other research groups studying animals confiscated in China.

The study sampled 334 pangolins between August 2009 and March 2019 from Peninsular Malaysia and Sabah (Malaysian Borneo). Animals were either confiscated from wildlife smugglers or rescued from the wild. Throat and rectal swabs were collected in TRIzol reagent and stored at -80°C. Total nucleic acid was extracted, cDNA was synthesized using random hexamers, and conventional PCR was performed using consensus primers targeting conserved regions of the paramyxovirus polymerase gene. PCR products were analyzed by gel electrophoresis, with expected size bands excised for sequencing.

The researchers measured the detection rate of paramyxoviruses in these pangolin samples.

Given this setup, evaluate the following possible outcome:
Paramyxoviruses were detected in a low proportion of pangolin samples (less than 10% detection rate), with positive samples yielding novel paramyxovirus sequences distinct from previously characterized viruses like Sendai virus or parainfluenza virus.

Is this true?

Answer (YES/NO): NO